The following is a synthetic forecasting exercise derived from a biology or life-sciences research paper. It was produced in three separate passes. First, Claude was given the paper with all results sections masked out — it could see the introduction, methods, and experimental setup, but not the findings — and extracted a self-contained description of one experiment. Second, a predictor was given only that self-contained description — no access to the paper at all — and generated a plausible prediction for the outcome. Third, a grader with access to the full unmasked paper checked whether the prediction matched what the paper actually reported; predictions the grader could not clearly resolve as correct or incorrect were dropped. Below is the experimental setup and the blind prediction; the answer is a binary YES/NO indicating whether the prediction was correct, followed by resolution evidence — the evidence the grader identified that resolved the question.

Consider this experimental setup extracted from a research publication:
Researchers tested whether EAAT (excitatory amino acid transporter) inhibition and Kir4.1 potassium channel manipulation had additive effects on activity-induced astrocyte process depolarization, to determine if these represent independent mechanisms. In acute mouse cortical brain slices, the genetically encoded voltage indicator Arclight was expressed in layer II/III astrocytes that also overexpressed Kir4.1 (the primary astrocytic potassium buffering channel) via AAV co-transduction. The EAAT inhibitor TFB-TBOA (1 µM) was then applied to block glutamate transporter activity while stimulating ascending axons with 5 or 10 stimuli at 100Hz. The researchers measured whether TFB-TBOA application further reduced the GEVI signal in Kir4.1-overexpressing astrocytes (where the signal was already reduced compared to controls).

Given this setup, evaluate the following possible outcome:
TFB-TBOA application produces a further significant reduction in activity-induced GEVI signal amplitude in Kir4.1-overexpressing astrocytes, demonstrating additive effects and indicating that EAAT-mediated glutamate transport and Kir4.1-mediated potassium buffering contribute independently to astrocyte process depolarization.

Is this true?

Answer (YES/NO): YES